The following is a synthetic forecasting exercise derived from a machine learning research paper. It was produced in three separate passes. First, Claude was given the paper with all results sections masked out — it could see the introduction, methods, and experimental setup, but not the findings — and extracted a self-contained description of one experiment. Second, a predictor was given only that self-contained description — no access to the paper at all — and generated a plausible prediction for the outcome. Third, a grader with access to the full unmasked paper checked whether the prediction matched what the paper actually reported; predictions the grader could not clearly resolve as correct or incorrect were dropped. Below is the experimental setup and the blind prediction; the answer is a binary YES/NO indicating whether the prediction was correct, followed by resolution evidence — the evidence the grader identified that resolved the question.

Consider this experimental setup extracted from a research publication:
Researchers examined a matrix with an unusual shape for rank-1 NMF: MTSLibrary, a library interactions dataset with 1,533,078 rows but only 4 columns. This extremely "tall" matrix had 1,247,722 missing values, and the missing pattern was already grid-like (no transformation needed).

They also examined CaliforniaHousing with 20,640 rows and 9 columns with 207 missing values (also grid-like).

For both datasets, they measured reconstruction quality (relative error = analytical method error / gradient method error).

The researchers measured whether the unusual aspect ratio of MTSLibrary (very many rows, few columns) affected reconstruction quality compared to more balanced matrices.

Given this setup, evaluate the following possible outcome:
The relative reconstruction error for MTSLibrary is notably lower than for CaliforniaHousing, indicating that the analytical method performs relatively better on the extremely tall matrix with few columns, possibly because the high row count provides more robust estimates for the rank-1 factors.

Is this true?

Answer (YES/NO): NO